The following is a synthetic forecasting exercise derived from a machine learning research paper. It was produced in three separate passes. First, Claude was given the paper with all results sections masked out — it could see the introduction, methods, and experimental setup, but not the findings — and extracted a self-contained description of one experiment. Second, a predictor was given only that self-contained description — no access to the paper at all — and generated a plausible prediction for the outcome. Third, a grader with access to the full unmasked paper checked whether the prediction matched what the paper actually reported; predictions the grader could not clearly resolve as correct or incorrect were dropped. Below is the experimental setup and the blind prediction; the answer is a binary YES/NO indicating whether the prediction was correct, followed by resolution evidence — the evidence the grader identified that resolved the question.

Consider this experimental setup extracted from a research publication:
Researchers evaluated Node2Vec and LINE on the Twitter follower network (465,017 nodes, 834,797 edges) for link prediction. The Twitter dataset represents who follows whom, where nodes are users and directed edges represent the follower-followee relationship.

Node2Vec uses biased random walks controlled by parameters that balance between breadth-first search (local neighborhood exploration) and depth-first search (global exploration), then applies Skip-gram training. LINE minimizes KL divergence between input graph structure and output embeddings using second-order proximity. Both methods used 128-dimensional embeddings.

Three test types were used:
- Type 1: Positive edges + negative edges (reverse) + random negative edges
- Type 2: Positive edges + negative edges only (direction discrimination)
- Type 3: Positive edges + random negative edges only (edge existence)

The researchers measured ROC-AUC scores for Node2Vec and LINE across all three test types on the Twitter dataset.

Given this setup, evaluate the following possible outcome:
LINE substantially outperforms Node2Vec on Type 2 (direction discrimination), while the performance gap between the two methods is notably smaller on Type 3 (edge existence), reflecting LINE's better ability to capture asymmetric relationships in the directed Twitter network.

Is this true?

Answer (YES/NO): NO